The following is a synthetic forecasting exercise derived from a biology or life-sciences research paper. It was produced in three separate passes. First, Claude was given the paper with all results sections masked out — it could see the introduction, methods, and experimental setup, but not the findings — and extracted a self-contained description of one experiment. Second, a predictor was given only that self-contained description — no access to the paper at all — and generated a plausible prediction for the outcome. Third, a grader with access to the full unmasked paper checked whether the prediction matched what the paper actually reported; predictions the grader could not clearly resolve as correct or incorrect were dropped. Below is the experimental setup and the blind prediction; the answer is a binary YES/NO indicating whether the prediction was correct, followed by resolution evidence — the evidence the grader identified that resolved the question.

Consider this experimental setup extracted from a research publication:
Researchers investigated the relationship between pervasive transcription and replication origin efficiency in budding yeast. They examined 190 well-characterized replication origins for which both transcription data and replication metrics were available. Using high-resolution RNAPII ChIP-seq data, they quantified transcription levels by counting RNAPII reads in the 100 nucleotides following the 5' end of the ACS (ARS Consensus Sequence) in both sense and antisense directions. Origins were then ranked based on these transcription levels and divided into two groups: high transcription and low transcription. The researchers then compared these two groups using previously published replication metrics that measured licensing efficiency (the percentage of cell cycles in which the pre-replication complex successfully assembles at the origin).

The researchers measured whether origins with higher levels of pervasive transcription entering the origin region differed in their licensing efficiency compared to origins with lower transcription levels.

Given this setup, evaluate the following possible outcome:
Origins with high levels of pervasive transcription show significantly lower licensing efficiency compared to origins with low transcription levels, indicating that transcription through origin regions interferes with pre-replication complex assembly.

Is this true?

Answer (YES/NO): YES